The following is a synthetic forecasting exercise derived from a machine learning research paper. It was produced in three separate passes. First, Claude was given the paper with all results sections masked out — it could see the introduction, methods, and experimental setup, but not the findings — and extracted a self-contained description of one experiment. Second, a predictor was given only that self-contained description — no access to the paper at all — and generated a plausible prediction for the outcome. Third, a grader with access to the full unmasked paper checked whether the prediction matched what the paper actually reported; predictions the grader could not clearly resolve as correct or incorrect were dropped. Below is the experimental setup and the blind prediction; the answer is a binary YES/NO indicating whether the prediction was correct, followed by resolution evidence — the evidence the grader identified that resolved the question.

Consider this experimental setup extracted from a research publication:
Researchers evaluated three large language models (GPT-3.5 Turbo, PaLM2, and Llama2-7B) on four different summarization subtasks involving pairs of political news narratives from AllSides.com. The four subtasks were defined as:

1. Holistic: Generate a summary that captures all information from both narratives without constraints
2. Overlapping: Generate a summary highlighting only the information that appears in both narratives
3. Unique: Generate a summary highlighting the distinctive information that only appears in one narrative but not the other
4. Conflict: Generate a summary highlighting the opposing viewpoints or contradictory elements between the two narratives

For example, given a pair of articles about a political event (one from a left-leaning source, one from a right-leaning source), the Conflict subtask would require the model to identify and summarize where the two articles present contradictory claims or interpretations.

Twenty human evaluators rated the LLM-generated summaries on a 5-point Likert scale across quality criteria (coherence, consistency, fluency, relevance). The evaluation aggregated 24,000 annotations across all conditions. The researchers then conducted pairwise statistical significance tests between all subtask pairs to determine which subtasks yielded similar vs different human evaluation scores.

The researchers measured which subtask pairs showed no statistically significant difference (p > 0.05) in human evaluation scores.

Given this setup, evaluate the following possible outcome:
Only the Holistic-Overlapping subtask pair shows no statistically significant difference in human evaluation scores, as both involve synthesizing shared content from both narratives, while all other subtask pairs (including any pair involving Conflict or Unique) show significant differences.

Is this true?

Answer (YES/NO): NO